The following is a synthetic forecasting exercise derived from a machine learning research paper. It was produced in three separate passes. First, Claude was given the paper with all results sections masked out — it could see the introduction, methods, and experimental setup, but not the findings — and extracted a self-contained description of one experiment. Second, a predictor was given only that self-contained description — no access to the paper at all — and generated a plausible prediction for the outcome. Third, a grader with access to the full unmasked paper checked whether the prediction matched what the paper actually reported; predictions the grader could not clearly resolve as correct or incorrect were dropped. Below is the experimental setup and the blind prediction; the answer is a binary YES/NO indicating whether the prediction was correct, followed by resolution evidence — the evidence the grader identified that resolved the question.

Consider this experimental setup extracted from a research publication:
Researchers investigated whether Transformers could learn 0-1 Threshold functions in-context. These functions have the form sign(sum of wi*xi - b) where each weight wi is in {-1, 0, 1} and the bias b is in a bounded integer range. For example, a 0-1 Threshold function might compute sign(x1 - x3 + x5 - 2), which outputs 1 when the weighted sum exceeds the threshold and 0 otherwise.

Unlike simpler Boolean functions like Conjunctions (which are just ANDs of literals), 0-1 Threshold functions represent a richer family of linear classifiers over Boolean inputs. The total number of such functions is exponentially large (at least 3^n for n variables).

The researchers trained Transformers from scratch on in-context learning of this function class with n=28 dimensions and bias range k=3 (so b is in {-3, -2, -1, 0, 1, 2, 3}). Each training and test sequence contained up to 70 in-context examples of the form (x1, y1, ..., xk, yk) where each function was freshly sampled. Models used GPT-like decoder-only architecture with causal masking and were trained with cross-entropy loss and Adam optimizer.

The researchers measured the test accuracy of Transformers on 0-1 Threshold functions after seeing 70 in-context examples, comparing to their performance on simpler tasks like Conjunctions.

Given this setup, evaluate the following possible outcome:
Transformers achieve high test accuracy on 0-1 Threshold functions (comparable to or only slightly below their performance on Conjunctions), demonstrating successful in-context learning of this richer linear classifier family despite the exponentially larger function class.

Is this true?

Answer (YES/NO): NO